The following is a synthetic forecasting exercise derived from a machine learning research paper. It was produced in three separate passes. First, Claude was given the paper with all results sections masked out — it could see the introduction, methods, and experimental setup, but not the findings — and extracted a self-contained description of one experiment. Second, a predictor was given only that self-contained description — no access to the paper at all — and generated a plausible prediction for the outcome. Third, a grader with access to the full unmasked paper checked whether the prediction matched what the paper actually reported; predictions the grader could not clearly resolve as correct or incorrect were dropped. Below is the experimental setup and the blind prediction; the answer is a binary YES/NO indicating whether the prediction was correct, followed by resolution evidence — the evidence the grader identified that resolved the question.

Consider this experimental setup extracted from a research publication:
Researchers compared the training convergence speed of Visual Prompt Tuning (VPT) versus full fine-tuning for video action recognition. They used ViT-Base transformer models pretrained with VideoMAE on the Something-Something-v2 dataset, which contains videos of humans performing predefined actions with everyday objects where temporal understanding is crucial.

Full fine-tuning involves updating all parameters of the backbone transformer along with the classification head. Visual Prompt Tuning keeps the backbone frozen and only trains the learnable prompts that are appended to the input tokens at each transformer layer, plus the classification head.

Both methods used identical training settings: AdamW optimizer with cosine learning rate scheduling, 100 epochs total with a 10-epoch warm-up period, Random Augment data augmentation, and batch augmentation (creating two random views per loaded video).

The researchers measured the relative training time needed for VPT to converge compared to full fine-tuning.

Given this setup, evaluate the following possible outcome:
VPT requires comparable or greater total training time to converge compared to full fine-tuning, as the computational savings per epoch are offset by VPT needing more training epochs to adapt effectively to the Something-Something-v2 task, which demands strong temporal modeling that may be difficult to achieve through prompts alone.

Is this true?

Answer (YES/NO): YES